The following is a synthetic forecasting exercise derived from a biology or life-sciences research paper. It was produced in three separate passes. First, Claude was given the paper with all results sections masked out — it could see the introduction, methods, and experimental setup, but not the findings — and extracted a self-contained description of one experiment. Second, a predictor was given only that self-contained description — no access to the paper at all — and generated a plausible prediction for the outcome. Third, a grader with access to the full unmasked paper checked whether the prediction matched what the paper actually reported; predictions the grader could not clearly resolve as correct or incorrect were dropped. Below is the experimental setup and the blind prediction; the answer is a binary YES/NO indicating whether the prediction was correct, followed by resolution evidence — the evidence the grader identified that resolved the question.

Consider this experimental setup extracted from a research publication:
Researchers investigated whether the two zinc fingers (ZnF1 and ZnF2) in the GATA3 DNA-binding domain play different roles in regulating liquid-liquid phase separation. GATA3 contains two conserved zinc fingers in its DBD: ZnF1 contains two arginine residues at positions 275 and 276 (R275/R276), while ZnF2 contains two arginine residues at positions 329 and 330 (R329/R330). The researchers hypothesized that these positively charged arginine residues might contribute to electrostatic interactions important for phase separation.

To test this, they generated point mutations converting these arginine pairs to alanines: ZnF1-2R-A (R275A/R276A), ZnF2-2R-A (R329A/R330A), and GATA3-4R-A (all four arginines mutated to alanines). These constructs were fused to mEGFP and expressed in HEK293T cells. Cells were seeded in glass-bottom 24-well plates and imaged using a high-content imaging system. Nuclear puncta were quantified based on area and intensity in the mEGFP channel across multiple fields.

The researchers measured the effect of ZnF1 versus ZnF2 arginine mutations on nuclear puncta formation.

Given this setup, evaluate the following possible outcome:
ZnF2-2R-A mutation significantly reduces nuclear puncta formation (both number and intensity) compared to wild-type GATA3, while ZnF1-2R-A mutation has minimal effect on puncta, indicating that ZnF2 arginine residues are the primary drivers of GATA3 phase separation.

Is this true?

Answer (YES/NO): NO